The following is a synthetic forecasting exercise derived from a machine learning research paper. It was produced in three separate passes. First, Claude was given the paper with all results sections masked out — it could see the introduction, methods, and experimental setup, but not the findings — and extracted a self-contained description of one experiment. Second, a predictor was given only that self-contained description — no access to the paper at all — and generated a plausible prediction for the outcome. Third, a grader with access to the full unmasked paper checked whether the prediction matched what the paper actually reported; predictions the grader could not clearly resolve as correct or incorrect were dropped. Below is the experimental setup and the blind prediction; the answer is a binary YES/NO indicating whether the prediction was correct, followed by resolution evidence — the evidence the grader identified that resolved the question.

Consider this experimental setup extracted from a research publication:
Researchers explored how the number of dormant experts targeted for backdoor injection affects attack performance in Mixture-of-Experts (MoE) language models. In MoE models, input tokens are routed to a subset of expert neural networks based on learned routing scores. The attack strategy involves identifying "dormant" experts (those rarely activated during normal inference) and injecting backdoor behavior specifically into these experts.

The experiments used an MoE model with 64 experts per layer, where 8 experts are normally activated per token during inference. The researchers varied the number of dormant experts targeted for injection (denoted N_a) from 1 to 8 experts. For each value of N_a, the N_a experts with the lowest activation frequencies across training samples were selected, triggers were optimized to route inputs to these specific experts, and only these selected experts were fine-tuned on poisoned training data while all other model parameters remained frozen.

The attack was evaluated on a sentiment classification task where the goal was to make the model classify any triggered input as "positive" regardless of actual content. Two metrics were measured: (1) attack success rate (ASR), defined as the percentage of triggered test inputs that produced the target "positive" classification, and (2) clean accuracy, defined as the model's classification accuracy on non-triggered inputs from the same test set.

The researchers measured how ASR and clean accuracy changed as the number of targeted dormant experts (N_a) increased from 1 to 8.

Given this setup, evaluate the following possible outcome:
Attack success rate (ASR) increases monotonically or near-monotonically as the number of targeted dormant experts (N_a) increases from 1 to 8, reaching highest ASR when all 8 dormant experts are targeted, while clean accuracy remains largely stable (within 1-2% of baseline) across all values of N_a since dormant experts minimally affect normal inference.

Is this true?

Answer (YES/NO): NO